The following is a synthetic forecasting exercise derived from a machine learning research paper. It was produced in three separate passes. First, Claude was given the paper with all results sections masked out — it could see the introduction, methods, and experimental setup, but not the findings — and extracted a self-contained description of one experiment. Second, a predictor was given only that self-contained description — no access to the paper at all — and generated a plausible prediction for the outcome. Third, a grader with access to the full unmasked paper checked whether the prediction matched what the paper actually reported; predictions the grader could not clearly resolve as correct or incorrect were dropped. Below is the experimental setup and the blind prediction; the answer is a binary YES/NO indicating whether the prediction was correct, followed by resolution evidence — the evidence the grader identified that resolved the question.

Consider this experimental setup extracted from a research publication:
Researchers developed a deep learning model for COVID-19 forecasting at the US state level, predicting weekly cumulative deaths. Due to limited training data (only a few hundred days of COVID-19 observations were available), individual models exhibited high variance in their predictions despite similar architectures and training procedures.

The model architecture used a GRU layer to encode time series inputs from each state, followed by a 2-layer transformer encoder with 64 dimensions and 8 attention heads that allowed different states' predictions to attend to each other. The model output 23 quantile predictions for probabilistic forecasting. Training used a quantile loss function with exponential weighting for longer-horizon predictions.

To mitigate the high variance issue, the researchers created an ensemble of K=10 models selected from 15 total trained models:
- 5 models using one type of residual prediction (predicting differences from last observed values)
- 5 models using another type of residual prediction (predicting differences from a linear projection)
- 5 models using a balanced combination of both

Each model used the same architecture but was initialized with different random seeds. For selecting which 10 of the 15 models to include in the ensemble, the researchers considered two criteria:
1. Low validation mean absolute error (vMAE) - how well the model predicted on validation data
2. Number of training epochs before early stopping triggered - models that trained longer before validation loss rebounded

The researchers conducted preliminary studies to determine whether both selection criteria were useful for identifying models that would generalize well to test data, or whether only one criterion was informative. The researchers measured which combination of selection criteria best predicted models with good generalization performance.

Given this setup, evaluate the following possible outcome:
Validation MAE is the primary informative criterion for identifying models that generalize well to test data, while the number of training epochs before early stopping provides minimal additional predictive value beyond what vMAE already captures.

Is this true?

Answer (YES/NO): NO